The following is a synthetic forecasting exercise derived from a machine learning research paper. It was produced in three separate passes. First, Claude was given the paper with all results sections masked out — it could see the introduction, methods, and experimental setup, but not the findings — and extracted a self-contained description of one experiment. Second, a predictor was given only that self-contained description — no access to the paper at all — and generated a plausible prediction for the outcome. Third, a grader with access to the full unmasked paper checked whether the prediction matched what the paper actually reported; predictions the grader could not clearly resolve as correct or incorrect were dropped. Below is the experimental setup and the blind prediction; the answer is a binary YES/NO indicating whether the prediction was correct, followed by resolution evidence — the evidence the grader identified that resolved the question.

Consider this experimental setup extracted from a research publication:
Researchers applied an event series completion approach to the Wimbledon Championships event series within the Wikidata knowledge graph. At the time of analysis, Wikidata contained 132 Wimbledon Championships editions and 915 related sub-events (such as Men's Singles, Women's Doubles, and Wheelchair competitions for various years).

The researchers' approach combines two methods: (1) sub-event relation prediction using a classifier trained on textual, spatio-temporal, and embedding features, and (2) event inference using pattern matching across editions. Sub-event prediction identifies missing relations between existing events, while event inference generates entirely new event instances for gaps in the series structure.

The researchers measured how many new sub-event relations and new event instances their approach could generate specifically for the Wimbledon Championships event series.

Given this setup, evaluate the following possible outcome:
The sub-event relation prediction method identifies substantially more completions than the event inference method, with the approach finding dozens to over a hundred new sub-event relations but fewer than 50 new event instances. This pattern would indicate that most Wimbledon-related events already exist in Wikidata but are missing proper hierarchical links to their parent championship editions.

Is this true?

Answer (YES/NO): YES